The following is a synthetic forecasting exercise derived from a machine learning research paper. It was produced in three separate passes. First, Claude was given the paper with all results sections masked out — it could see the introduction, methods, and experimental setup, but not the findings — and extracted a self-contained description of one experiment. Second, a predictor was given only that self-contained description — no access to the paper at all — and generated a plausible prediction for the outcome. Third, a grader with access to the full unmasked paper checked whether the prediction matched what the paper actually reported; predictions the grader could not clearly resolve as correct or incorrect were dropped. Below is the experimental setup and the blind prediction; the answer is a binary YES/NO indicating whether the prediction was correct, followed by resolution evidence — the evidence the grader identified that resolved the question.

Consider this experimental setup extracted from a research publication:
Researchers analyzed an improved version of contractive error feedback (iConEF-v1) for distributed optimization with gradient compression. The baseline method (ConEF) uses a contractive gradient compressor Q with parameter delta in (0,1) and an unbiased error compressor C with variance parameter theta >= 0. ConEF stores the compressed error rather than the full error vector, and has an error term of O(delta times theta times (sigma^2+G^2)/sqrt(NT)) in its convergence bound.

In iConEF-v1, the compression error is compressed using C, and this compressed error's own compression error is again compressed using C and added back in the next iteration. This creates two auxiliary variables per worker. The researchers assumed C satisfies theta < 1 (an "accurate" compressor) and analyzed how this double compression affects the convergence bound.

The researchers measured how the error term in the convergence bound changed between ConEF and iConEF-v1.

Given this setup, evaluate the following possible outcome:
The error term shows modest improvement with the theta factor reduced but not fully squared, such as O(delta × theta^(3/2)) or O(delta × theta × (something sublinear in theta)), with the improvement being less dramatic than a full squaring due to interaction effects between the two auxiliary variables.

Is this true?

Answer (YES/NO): NO